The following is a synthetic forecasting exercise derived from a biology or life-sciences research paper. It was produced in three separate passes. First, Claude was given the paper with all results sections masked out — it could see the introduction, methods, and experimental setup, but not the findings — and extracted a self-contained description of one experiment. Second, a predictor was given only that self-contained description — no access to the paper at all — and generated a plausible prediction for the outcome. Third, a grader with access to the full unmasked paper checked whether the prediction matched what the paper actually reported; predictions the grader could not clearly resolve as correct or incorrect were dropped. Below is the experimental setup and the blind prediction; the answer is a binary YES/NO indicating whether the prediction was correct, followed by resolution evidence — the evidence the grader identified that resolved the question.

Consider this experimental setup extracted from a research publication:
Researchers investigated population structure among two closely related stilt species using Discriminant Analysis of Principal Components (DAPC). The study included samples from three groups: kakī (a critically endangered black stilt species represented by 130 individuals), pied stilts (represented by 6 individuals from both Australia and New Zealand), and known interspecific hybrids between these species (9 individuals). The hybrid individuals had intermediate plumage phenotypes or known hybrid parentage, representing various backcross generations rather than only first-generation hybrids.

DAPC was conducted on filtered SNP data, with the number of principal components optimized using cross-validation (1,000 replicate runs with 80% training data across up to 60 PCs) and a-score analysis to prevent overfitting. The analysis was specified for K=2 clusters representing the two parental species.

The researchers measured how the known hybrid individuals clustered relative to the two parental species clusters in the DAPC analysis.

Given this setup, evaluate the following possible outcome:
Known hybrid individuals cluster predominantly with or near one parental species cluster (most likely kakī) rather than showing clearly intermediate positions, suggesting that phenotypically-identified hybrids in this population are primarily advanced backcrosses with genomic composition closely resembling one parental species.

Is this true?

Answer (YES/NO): NO